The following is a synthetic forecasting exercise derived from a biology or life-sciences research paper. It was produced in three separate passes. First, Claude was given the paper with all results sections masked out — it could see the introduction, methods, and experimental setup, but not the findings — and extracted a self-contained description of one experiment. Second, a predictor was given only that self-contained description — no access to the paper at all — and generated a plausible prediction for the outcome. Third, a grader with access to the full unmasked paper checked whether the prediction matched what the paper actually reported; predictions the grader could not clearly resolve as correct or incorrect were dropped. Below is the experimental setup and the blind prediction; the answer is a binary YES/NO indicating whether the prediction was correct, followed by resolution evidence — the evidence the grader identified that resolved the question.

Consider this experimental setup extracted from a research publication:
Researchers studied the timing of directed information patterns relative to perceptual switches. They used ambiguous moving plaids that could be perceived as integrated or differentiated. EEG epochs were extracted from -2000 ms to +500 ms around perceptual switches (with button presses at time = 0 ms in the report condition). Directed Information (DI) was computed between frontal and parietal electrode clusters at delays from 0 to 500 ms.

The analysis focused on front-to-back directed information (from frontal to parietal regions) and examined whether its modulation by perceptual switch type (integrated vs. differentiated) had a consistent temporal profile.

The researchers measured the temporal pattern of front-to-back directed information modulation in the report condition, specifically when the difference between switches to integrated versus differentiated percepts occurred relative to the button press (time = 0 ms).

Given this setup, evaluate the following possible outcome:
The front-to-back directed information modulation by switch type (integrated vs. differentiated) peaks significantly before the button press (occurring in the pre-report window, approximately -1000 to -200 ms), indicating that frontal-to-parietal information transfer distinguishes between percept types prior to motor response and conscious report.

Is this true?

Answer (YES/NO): YES